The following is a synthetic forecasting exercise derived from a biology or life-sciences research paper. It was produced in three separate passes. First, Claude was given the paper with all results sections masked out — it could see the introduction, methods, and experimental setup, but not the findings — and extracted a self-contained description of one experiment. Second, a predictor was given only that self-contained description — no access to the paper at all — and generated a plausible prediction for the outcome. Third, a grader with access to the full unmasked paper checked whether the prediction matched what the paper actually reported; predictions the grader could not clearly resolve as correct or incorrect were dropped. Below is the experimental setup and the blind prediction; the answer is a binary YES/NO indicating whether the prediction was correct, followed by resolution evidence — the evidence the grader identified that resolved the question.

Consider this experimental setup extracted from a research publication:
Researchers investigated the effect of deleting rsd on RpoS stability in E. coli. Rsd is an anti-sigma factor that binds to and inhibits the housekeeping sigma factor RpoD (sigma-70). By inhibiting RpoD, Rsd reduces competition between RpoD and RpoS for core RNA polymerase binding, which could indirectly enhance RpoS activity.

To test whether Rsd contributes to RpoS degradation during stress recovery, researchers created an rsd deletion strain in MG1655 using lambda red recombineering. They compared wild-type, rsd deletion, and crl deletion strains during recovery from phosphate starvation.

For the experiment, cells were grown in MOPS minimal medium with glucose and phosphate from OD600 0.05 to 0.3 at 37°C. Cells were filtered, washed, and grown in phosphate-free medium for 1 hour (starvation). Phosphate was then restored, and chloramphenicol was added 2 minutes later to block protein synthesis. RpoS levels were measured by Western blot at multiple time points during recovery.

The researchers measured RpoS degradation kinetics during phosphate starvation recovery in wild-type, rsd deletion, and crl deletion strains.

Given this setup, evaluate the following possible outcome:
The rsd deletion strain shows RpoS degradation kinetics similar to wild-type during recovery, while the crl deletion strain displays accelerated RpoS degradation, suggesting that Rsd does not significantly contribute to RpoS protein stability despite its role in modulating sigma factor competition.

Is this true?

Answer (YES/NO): NO